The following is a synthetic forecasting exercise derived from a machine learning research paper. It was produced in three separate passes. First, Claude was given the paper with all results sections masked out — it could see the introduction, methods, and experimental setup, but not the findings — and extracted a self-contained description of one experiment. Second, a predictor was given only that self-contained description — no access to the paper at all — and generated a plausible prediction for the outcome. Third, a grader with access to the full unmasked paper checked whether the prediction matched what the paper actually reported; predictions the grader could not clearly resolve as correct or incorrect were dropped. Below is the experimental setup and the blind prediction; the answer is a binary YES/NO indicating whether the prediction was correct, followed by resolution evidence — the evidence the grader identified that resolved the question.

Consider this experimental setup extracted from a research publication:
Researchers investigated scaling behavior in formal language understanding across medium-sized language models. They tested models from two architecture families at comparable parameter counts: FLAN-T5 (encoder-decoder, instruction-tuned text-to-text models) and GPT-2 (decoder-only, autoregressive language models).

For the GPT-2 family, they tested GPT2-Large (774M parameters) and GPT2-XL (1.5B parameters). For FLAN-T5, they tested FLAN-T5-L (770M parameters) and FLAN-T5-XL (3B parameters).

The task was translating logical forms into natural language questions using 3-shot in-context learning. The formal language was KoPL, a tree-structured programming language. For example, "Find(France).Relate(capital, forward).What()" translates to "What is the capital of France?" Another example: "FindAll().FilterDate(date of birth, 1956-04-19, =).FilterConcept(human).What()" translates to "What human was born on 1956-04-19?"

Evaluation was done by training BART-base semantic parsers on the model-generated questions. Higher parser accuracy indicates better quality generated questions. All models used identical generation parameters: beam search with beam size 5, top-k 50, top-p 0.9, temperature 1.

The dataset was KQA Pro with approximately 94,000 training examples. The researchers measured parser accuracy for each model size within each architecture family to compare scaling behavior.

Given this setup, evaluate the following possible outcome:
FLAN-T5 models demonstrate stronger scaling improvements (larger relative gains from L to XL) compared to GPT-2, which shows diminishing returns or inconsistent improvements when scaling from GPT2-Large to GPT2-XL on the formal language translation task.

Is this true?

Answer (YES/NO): NO